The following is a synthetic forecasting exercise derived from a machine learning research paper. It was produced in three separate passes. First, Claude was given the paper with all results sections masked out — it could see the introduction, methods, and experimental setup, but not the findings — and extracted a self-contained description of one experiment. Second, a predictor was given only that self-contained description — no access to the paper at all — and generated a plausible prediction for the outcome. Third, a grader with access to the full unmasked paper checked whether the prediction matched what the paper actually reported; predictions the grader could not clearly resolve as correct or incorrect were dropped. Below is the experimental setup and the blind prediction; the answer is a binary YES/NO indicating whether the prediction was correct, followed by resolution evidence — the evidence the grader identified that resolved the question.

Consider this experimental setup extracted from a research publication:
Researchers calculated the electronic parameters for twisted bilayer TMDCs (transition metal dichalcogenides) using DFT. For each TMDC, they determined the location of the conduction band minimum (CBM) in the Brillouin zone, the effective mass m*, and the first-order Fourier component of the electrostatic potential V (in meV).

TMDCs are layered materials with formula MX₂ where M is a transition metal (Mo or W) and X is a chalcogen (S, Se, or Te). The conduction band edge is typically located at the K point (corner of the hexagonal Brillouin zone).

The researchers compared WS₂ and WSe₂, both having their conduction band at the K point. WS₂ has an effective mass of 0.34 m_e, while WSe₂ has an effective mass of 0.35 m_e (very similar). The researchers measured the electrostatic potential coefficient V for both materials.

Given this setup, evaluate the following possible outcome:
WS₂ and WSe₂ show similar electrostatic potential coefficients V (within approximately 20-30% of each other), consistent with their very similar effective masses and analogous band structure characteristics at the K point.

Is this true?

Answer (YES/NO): NO